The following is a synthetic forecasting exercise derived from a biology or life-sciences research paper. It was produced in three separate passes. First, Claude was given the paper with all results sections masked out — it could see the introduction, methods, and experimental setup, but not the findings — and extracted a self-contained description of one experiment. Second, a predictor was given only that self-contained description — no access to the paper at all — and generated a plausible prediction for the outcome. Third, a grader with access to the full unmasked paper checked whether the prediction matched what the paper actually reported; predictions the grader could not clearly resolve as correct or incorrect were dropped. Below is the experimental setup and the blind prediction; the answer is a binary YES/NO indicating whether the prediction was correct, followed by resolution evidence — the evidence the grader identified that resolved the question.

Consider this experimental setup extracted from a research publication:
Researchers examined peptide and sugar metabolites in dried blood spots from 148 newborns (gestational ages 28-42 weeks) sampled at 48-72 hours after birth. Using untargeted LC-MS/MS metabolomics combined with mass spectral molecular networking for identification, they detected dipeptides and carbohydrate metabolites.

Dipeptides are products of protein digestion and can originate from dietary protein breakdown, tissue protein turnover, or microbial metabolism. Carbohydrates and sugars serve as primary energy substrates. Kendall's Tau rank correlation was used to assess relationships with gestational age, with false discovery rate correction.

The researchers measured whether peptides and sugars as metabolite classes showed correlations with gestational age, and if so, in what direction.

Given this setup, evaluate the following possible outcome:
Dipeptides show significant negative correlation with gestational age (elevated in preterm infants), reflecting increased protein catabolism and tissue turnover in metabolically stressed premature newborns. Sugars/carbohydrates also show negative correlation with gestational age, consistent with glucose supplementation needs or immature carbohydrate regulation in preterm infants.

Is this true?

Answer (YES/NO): NO